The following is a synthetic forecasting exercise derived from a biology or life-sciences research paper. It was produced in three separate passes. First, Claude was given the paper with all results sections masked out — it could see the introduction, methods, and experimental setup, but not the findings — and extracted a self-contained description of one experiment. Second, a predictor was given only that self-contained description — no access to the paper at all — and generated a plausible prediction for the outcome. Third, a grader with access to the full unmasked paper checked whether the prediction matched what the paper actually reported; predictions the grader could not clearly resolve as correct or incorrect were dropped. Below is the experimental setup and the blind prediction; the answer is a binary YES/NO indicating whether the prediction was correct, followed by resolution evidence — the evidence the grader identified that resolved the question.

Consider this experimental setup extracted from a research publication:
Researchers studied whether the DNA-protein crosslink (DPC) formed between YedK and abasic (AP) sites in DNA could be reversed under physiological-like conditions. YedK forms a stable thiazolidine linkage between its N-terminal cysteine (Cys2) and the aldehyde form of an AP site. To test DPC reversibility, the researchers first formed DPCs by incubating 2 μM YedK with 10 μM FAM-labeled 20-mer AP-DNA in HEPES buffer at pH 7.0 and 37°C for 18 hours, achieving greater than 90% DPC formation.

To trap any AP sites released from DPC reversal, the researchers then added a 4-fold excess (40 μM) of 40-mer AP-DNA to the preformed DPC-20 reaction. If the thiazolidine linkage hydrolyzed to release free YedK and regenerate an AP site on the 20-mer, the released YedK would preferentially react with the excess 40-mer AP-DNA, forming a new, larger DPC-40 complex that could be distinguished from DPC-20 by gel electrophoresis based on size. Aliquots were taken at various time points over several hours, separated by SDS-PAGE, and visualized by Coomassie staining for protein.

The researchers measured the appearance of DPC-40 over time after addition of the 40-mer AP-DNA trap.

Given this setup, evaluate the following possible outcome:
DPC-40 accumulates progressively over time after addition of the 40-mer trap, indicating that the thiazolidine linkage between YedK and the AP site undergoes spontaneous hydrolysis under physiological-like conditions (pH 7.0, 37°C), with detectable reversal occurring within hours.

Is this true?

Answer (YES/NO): NO